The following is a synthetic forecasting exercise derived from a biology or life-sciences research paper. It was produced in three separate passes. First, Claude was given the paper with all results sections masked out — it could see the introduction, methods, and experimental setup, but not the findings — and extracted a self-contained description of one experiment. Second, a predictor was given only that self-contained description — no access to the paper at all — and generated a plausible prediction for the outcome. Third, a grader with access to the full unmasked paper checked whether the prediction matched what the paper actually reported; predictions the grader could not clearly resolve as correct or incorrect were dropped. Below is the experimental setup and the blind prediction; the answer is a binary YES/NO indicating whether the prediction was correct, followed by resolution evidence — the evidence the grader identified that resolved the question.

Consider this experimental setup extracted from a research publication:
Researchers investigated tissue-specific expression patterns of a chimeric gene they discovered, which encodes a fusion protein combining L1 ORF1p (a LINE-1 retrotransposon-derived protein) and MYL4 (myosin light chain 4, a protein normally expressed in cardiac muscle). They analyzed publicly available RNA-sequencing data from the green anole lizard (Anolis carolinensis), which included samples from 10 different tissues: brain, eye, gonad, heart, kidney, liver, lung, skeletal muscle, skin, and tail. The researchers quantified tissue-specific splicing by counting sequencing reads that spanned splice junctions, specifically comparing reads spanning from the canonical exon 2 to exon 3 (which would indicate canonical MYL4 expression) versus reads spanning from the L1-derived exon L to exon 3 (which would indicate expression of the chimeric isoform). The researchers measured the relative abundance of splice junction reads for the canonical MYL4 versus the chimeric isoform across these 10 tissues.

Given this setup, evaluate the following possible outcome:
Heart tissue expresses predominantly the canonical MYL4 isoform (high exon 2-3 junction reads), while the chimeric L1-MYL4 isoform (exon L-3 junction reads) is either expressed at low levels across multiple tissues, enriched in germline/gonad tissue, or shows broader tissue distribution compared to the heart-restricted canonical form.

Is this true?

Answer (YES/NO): YES